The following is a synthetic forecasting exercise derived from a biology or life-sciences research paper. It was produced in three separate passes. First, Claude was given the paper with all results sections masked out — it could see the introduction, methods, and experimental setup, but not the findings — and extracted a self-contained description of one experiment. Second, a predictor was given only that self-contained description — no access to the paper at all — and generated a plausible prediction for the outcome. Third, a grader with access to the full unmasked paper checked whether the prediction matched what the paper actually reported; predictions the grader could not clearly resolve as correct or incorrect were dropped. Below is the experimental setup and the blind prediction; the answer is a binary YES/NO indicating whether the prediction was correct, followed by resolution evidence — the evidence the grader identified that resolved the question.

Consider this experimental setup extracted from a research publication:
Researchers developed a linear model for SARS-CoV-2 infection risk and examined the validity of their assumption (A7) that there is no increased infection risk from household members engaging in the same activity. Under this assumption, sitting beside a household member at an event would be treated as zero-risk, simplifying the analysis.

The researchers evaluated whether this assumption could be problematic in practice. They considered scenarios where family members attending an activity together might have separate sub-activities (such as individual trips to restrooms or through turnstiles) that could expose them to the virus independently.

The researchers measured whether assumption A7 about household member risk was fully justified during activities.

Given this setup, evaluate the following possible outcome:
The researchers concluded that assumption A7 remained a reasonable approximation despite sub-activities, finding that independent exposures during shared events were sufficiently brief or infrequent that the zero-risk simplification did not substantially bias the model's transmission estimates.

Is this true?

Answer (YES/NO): NO